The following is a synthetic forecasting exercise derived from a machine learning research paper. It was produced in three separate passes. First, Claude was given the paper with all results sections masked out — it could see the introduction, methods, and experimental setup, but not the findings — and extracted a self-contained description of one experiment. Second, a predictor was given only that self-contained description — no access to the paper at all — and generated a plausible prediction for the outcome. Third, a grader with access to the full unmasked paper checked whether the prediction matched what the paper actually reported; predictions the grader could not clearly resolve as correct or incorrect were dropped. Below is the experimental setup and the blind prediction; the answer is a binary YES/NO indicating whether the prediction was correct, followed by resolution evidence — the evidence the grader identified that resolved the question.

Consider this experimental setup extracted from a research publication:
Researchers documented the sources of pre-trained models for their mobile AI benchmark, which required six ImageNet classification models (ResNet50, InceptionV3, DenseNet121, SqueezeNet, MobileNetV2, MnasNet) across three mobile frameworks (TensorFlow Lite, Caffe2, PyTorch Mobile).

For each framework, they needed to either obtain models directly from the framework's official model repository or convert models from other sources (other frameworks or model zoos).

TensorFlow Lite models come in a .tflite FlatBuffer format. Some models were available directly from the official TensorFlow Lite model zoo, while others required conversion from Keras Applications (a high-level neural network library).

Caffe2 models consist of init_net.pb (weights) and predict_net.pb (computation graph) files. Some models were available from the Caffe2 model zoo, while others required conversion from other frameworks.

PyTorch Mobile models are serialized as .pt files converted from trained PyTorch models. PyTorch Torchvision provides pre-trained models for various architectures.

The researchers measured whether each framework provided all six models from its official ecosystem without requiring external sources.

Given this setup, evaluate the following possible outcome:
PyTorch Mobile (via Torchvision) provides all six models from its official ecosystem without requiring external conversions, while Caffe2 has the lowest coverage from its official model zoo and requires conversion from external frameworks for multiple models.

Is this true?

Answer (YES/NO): NO